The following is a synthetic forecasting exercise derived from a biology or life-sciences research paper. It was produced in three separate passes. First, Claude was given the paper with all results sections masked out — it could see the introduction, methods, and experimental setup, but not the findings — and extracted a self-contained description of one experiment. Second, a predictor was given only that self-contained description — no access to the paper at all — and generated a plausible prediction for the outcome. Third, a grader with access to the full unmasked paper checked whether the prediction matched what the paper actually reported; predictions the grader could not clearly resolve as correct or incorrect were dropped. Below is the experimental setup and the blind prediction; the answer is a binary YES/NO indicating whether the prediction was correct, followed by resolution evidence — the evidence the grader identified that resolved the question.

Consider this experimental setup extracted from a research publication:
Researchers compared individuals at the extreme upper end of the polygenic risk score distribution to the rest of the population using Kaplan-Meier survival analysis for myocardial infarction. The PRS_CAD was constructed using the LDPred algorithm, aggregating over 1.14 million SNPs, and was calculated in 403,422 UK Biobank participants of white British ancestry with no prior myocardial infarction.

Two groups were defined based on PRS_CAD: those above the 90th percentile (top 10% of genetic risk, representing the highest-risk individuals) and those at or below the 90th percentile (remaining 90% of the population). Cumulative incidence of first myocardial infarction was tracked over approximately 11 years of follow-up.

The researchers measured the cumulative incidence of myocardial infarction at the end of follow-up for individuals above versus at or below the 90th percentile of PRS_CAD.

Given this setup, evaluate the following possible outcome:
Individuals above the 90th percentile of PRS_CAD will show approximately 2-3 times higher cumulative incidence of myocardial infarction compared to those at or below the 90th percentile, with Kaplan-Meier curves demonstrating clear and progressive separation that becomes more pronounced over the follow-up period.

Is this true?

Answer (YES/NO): YES